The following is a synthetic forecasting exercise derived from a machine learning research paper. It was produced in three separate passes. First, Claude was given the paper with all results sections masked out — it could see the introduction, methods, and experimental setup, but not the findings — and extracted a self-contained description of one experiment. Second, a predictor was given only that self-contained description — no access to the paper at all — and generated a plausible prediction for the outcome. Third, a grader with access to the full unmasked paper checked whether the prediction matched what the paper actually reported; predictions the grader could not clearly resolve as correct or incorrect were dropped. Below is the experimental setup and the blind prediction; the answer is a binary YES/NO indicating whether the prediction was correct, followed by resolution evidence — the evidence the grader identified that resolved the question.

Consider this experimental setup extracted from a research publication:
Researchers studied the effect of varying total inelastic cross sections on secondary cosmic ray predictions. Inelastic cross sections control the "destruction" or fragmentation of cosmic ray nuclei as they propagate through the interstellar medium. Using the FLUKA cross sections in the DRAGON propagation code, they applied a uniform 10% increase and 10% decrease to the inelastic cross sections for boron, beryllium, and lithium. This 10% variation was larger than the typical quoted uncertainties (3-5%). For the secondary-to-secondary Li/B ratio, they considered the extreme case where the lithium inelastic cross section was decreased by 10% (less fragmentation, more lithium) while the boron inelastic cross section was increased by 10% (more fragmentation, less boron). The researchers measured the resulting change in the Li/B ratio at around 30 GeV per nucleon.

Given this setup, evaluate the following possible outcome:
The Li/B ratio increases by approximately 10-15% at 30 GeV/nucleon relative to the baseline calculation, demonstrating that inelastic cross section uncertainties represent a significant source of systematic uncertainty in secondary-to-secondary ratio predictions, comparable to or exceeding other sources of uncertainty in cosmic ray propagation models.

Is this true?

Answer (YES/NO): NO